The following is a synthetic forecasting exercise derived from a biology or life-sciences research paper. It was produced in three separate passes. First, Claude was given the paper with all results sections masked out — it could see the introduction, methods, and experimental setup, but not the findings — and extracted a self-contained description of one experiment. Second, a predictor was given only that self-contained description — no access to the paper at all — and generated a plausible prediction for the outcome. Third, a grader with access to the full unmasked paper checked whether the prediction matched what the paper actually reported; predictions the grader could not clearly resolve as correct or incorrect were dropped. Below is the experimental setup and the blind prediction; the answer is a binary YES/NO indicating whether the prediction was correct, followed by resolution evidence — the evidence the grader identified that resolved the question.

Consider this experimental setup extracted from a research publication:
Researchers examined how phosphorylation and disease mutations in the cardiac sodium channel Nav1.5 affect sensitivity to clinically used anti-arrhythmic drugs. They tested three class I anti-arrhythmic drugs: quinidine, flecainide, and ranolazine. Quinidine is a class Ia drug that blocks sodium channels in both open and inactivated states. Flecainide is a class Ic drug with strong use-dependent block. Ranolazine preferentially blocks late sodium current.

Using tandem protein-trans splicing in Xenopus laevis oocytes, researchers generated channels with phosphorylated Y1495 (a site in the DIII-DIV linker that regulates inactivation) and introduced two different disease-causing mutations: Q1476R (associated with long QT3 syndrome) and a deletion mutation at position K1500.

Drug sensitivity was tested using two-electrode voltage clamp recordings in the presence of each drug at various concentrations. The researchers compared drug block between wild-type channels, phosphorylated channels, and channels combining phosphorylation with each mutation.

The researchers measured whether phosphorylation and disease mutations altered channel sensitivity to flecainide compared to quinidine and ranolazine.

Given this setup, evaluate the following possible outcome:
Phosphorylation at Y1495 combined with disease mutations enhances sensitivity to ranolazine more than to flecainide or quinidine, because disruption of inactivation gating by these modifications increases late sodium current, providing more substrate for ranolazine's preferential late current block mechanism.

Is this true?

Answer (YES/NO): NO